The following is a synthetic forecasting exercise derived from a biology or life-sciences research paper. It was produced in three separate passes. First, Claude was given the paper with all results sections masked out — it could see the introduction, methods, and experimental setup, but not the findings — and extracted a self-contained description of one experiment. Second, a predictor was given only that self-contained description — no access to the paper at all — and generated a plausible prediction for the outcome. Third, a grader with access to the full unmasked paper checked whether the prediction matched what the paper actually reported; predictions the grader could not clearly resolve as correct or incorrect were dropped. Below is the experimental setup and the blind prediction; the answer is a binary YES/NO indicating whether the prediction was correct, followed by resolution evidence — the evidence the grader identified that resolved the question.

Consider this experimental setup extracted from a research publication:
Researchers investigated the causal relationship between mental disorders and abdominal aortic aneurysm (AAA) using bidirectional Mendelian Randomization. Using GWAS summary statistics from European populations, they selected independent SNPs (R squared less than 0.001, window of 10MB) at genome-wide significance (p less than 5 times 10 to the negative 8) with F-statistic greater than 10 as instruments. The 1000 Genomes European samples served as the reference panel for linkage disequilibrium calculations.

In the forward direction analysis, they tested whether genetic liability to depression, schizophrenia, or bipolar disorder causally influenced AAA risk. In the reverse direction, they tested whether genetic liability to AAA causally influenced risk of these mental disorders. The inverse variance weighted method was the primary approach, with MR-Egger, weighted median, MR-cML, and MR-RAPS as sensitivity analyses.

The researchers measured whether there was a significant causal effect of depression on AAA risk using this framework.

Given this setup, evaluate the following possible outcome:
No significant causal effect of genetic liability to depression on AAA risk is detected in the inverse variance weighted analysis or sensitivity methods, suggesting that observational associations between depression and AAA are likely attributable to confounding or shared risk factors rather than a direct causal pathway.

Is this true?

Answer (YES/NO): NO